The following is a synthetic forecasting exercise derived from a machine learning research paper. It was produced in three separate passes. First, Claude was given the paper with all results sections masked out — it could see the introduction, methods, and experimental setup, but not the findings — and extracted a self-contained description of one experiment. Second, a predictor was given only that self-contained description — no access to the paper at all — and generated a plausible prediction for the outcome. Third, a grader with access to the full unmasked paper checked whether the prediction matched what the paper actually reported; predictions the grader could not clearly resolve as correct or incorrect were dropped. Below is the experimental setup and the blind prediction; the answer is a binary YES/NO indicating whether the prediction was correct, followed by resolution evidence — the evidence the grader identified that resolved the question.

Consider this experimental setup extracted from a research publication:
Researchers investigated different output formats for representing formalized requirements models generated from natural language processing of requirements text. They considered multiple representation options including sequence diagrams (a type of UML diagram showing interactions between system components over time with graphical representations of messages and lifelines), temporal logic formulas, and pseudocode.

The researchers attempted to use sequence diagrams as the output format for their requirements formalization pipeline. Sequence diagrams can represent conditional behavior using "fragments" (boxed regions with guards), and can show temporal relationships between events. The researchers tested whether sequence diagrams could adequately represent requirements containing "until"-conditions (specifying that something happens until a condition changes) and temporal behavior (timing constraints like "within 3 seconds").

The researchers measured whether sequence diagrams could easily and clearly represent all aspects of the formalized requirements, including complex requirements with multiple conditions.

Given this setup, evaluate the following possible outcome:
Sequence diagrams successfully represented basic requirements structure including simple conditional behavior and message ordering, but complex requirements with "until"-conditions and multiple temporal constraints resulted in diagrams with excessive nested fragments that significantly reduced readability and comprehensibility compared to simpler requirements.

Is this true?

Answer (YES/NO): NO